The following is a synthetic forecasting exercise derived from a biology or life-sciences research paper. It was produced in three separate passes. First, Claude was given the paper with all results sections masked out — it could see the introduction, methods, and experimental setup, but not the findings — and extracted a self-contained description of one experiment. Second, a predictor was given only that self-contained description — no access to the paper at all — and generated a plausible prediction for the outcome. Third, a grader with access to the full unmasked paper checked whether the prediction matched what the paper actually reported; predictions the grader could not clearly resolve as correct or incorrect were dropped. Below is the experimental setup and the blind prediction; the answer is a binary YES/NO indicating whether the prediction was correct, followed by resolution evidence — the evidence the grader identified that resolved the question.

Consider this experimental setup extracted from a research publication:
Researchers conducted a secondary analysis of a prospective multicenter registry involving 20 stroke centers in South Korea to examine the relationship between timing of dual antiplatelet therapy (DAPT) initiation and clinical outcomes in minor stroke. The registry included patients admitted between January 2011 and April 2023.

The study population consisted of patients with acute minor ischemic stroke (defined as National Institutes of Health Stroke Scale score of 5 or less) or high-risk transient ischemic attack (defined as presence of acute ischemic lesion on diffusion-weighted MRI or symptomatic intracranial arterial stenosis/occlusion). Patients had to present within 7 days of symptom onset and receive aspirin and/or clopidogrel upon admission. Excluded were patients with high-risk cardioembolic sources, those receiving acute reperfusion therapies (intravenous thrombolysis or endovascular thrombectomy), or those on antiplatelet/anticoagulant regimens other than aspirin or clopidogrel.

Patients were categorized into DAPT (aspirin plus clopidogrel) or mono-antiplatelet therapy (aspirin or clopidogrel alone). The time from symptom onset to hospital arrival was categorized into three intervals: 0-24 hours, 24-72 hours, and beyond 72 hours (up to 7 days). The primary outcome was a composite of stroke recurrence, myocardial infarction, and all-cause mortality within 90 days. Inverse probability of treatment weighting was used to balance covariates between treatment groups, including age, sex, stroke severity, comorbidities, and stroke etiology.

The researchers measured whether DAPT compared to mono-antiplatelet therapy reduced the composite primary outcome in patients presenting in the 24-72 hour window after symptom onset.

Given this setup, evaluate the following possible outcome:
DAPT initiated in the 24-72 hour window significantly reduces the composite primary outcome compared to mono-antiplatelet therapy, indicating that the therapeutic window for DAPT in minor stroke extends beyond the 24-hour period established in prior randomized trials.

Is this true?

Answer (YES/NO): NO